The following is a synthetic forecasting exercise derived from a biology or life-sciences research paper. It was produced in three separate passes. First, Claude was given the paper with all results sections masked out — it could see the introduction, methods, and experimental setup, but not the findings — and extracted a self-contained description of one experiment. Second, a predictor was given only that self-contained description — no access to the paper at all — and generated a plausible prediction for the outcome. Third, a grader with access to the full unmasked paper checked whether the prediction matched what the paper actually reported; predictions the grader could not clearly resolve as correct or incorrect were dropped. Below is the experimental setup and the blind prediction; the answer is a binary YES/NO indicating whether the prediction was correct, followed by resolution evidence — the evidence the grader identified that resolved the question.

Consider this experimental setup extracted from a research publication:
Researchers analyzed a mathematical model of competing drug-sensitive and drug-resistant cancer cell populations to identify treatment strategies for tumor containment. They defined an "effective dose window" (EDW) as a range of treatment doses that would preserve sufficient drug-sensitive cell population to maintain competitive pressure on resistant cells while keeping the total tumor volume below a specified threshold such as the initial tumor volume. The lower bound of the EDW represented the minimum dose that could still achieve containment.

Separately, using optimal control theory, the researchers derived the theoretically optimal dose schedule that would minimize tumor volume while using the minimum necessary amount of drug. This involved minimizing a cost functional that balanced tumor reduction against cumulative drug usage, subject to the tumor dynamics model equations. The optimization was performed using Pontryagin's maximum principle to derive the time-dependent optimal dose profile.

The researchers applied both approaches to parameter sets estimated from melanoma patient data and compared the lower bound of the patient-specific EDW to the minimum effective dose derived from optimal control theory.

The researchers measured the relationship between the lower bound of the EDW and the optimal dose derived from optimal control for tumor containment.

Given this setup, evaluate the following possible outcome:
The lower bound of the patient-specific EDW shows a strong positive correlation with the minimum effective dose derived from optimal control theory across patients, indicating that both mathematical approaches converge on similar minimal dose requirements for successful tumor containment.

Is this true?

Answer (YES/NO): YES